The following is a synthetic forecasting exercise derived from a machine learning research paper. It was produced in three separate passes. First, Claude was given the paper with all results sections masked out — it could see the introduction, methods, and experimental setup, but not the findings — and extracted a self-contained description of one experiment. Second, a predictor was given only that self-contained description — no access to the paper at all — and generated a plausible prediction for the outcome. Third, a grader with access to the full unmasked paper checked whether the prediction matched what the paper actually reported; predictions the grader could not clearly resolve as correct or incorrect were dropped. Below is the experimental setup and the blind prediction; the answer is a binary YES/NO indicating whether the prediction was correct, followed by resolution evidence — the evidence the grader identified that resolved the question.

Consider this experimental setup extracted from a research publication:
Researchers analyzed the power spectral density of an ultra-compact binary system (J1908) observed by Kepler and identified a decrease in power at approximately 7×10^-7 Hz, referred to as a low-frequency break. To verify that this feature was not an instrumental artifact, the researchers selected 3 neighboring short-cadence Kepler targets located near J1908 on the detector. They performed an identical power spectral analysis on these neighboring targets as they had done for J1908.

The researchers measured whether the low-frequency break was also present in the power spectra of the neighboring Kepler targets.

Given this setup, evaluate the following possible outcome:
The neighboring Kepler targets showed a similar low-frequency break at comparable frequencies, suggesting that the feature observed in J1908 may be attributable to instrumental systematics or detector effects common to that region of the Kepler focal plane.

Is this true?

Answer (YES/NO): NO